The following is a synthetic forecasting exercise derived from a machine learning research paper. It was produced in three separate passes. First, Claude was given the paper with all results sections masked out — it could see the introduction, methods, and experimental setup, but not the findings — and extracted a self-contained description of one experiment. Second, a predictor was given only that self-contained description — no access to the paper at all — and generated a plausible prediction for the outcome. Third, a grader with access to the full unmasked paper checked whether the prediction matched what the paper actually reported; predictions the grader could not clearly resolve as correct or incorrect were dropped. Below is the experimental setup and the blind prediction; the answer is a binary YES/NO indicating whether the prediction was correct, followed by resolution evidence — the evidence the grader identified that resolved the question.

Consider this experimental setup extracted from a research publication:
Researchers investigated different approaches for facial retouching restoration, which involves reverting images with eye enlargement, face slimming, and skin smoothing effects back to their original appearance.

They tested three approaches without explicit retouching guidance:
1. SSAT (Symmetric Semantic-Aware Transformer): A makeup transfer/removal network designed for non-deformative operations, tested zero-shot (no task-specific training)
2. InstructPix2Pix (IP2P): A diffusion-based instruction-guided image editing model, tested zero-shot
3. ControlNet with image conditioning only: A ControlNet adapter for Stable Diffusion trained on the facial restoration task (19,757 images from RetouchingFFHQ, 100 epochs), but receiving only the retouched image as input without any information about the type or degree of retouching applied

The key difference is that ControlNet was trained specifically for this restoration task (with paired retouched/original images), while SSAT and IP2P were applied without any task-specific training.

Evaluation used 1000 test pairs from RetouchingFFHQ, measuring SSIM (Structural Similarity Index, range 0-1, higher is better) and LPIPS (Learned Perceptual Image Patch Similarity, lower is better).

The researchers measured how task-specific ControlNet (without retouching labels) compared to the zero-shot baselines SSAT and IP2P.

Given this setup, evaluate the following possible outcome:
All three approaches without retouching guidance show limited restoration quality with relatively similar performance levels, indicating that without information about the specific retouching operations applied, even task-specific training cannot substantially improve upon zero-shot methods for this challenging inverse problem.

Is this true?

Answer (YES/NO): NO